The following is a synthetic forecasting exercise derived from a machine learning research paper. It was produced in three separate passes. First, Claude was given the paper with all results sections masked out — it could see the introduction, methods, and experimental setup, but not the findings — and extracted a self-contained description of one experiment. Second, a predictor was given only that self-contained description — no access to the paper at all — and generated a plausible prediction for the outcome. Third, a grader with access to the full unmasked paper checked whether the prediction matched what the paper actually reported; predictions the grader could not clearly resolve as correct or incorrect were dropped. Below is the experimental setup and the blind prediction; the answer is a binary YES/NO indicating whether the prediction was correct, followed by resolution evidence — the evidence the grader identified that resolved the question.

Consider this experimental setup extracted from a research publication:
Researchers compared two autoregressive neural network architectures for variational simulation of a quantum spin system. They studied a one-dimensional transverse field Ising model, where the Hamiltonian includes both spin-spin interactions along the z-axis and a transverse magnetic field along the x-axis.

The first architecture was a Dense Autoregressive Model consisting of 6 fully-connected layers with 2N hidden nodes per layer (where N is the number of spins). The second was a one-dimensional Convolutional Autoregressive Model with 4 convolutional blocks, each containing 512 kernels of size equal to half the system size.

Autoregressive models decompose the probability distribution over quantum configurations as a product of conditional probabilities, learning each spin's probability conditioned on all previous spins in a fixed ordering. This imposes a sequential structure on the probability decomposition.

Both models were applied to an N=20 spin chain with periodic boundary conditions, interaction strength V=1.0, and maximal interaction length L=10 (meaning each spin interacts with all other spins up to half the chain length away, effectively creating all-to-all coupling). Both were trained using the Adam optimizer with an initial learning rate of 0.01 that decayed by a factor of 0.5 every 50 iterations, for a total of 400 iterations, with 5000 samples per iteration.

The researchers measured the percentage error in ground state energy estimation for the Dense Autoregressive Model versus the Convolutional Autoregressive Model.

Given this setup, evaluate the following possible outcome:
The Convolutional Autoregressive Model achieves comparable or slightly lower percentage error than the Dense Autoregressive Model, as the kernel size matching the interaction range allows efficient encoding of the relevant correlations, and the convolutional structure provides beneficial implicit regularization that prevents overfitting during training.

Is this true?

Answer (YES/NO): NO